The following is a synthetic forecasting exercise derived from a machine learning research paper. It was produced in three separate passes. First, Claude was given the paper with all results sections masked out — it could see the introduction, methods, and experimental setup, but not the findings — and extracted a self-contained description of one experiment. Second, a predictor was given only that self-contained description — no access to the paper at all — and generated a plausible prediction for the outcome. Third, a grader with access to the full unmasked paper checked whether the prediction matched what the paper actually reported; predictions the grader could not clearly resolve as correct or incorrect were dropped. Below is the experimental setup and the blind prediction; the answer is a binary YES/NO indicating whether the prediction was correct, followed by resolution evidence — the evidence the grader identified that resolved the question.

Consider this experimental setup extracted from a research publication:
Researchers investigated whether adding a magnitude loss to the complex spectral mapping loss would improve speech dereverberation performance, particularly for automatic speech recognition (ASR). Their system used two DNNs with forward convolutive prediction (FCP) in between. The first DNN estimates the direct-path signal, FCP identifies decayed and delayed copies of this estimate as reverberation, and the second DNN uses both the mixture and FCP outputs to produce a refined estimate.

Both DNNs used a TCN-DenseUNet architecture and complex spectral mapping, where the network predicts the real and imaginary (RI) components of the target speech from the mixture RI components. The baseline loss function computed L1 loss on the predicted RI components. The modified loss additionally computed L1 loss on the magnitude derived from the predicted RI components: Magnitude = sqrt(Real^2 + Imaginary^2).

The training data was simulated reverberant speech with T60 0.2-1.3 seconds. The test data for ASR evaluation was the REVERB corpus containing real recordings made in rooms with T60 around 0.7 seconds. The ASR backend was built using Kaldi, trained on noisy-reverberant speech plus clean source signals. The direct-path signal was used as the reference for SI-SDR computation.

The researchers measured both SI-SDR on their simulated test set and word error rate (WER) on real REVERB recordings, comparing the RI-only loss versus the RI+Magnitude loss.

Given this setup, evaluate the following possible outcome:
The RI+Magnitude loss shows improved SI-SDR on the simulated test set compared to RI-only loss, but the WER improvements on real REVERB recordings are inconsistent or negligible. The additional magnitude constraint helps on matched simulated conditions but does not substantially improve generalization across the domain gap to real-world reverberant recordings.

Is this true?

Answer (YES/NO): NO